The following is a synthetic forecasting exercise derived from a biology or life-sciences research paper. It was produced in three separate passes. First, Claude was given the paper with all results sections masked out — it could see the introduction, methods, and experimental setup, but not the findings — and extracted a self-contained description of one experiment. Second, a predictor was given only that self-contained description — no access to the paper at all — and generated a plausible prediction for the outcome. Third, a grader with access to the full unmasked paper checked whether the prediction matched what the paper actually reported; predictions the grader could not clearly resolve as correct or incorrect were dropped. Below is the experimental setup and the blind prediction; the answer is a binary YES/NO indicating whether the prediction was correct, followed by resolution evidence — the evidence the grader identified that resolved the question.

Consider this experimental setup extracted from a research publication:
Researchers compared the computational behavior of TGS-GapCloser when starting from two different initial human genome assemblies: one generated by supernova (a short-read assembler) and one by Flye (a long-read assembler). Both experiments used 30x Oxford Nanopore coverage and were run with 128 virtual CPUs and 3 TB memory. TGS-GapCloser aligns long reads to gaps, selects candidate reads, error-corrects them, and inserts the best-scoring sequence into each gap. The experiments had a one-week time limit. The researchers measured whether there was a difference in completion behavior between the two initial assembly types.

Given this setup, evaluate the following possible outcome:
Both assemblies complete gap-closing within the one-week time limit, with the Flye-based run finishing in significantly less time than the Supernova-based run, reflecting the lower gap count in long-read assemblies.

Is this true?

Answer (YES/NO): NO